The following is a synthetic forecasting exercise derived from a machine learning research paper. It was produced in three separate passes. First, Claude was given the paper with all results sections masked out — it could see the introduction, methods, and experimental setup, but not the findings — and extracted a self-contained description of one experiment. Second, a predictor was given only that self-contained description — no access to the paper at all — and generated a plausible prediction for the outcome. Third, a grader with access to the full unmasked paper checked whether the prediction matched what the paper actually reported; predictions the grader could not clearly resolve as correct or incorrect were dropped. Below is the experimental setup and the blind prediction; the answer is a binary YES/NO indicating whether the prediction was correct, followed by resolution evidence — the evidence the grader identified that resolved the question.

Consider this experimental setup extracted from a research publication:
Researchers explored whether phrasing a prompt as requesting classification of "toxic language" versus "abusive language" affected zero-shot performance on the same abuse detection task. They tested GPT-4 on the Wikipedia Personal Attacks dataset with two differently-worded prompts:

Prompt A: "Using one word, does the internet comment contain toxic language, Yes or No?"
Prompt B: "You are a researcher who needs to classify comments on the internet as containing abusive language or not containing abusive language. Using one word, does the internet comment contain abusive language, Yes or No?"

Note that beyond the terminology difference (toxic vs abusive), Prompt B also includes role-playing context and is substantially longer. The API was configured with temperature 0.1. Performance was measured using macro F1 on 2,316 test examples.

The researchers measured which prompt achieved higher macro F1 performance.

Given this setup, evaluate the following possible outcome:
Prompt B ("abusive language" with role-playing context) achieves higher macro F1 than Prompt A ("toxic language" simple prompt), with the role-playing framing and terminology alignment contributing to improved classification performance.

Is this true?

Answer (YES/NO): YES